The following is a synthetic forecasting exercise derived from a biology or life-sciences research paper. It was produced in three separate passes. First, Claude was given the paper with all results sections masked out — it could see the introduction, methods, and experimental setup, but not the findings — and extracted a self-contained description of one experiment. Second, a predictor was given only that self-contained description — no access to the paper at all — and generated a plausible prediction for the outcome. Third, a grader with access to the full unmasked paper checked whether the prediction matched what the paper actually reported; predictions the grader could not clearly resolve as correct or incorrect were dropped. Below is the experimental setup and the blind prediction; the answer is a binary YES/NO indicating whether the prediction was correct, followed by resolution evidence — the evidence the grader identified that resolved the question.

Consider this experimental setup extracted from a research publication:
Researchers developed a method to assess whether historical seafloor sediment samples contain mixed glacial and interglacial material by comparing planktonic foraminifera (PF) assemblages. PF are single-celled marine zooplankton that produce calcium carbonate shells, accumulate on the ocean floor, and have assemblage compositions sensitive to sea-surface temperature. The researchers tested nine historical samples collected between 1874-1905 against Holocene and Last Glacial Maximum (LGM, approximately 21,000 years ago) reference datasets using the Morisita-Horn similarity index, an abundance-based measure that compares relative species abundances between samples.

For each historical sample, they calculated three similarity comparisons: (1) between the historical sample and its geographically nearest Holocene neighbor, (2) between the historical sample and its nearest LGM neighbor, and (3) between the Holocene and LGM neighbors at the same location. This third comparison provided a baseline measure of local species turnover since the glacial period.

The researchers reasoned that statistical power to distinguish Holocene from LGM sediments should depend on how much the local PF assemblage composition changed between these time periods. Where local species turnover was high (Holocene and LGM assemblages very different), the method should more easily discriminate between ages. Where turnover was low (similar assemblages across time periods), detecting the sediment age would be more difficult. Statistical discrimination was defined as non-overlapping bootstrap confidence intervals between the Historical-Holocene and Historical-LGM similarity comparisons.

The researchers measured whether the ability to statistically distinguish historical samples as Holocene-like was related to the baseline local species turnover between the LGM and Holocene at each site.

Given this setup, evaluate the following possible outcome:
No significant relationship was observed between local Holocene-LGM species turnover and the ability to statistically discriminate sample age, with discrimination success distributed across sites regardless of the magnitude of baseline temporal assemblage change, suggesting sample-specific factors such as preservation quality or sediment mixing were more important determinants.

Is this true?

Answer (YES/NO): NO